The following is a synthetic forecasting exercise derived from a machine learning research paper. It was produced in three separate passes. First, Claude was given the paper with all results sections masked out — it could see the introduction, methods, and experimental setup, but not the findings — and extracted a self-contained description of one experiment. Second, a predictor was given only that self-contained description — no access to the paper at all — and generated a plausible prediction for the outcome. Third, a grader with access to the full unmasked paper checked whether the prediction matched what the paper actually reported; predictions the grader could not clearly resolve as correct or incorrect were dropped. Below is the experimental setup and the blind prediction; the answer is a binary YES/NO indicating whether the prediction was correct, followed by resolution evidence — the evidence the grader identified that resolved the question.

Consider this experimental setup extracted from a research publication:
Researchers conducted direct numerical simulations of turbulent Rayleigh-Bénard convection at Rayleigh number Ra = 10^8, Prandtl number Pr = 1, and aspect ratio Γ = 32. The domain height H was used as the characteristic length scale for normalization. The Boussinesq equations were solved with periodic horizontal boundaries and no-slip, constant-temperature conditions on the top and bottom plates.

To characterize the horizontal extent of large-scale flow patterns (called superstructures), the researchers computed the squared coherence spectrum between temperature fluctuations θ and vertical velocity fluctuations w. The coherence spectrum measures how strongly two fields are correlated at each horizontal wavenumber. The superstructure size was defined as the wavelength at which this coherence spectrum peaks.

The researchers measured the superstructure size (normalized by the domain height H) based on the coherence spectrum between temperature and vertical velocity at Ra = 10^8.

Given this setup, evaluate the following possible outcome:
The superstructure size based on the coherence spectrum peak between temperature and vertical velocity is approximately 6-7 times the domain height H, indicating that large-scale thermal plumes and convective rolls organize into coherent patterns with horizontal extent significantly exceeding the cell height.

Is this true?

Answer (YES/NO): YES